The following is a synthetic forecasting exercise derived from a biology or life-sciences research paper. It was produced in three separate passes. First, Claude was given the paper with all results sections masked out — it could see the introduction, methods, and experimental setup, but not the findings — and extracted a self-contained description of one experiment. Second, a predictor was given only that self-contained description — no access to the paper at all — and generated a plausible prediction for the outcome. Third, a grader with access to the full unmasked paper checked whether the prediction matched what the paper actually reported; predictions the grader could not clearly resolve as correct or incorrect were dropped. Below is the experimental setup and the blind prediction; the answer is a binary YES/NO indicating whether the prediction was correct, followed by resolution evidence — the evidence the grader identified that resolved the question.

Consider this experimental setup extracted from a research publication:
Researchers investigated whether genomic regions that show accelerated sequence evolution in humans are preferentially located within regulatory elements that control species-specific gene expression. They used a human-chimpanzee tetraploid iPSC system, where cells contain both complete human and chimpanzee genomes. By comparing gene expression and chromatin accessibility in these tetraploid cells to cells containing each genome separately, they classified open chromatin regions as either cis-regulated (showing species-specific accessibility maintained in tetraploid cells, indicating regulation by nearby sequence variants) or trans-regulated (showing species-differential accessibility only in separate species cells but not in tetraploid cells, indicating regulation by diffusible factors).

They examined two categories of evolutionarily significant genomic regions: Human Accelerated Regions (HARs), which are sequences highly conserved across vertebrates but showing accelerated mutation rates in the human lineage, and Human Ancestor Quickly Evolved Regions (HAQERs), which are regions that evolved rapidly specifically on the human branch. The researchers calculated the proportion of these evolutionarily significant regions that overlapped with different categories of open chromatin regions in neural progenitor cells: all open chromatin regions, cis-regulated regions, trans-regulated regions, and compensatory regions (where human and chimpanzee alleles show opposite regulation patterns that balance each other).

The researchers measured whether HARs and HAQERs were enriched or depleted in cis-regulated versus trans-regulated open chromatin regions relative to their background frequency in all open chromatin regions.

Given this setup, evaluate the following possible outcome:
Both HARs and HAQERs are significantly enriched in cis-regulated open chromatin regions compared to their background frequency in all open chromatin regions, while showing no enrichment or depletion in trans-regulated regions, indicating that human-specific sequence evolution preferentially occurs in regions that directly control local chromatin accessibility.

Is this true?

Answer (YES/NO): NO